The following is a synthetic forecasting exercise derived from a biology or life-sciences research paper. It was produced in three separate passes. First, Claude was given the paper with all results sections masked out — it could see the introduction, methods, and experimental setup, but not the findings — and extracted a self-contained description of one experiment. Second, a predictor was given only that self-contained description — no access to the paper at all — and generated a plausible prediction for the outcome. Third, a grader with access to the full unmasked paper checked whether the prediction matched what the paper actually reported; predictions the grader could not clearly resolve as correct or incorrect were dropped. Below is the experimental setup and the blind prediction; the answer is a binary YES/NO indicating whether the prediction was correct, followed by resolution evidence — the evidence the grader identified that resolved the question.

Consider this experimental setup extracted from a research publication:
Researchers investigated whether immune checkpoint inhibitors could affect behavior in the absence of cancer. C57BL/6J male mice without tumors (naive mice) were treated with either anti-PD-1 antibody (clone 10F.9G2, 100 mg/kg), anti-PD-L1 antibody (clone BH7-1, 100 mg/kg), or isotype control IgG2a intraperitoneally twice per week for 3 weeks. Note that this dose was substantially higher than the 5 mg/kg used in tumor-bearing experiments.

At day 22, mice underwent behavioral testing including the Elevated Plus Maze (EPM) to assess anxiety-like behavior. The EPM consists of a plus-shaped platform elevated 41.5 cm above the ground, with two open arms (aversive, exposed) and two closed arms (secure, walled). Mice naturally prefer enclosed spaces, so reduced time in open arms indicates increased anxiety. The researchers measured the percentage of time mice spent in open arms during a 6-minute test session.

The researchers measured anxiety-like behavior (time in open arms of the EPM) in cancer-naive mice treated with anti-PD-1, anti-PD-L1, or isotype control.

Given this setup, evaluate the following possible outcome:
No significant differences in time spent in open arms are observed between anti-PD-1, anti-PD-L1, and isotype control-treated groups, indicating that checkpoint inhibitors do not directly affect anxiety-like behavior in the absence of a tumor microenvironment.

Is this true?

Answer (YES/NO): YES